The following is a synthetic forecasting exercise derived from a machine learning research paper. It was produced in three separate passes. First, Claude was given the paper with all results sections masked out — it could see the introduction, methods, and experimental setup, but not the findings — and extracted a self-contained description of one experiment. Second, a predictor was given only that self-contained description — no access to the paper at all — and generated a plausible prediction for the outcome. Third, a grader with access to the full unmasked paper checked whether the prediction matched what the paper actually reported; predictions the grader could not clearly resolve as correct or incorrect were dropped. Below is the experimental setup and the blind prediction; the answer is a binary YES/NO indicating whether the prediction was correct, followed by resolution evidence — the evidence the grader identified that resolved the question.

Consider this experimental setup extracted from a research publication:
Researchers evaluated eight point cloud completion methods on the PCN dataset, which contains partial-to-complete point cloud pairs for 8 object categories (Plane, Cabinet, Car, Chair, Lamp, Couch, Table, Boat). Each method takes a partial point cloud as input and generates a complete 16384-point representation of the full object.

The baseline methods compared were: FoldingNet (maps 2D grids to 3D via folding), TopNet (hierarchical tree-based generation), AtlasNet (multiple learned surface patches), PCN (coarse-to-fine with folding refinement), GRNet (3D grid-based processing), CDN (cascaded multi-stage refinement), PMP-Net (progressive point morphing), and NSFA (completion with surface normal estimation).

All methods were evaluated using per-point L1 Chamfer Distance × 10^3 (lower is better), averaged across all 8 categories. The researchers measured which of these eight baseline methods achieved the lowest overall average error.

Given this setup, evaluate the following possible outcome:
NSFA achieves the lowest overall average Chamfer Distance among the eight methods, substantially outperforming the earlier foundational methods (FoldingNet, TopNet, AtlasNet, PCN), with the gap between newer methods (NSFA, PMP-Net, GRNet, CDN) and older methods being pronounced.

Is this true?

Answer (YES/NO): YES